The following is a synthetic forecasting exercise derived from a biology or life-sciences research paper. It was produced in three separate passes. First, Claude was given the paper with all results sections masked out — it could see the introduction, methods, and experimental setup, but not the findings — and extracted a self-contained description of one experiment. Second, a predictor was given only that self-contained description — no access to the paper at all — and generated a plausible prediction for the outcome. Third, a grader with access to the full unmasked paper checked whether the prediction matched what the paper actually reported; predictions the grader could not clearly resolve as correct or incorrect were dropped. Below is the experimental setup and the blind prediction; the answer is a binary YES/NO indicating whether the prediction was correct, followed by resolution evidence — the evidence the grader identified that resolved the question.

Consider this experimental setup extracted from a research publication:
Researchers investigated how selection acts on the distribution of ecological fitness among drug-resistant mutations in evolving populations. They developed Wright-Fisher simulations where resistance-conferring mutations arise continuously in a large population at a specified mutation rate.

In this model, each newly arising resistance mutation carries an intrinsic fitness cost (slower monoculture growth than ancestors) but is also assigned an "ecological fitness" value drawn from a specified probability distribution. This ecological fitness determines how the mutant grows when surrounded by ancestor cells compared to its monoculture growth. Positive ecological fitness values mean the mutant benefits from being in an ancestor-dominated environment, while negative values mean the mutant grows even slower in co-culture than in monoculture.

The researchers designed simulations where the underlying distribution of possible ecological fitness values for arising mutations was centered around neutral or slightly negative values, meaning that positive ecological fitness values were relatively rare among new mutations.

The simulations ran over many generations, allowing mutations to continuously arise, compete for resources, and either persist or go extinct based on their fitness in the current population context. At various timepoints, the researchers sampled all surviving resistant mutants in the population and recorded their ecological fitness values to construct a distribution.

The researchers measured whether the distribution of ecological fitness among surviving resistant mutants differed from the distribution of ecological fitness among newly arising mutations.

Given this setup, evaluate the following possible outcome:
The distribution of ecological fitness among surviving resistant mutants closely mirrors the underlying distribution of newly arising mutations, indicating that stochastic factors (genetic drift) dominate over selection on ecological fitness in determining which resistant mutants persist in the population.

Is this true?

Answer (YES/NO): NO